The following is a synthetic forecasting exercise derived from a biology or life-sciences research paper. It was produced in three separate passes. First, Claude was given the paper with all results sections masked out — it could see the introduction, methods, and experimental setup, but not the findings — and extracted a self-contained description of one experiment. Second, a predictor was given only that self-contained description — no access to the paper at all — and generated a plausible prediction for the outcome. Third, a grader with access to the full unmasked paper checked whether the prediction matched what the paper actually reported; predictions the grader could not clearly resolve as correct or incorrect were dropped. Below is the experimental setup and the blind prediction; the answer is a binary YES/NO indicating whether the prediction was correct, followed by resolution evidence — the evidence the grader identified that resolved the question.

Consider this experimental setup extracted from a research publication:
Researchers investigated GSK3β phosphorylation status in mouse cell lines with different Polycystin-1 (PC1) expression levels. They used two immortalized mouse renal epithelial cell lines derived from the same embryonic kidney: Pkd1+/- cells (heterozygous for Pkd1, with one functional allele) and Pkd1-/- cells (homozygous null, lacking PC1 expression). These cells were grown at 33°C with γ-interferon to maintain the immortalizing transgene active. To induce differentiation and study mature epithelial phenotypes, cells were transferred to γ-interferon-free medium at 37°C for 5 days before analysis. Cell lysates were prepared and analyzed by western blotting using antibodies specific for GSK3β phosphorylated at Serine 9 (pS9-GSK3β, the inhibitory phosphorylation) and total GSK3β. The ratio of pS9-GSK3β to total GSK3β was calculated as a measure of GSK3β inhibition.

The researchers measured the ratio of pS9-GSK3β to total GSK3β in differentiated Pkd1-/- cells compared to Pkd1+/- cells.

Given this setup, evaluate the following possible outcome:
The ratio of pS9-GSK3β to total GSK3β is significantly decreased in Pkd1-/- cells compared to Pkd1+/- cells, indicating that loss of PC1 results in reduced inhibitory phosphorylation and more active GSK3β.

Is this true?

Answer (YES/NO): YES